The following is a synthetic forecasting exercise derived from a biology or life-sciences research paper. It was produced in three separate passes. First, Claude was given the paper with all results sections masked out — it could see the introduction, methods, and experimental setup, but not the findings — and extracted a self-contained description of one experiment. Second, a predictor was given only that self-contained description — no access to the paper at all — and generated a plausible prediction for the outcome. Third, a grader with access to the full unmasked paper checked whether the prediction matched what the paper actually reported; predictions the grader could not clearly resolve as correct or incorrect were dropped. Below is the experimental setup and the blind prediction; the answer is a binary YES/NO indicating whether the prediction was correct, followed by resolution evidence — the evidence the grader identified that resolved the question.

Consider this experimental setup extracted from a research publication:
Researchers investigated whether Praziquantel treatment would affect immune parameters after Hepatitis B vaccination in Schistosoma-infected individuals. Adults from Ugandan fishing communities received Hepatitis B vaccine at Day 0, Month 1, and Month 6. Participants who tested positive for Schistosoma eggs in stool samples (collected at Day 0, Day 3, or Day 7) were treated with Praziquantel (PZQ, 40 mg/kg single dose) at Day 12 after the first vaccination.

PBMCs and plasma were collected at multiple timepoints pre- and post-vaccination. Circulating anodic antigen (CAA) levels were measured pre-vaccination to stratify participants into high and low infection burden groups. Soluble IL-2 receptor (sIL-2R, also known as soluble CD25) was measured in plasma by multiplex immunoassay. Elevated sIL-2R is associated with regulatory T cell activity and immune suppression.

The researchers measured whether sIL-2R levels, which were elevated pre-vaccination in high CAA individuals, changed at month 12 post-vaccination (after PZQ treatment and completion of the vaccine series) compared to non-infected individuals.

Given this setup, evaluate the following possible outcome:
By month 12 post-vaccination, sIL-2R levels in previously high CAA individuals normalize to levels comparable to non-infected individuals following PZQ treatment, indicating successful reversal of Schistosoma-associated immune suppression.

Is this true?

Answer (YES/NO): NO